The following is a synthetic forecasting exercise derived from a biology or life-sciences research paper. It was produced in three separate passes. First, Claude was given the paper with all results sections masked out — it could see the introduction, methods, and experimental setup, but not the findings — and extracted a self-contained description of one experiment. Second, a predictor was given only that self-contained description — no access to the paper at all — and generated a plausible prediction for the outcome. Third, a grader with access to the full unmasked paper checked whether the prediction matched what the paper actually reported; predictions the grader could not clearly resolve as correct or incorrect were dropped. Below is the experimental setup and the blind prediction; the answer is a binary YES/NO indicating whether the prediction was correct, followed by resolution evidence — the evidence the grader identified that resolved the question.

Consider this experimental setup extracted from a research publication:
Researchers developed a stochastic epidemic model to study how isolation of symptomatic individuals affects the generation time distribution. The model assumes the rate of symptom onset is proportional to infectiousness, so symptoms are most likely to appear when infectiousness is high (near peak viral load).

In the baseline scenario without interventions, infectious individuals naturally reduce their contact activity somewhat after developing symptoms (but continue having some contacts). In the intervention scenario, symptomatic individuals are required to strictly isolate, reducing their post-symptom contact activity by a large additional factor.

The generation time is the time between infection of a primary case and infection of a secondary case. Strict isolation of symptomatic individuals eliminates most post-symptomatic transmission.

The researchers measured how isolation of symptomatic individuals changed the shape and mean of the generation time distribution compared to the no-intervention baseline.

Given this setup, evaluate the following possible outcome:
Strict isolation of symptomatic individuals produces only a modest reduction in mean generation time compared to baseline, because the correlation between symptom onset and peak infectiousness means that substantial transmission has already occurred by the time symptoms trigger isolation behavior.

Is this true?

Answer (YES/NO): NO